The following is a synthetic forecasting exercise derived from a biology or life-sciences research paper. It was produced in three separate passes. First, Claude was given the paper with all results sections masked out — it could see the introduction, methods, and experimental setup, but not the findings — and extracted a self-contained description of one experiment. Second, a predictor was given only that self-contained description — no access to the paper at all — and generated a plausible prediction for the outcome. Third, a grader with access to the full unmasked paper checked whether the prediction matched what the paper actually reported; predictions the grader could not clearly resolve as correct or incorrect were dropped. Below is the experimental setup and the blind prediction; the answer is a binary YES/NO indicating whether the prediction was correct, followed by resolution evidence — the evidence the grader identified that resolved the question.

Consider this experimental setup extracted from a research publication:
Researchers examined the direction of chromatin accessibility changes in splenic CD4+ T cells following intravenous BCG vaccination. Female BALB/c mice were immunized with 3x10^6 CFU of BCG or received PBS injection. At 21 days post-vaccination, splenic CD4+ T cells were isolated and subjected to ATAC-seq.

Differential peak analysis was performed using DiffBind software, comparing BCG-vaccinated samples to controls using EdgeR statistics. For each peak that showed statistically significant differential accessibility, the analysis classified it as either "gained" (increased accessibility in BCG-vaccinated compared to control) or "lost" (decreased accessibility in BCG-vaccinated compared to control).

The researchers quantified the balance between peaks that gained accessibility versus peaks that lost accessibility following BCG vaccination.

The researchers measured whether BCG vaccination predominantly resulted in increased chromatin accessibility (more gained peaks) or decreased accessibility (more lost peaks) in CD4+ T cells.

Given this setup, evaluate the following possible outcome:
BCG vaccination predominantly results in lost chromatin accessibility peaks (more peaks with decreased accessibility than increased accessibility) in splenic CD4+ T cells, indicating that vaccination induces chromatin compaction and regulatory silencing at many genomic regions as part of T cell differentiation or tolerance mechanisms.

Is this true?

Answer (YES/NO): NO